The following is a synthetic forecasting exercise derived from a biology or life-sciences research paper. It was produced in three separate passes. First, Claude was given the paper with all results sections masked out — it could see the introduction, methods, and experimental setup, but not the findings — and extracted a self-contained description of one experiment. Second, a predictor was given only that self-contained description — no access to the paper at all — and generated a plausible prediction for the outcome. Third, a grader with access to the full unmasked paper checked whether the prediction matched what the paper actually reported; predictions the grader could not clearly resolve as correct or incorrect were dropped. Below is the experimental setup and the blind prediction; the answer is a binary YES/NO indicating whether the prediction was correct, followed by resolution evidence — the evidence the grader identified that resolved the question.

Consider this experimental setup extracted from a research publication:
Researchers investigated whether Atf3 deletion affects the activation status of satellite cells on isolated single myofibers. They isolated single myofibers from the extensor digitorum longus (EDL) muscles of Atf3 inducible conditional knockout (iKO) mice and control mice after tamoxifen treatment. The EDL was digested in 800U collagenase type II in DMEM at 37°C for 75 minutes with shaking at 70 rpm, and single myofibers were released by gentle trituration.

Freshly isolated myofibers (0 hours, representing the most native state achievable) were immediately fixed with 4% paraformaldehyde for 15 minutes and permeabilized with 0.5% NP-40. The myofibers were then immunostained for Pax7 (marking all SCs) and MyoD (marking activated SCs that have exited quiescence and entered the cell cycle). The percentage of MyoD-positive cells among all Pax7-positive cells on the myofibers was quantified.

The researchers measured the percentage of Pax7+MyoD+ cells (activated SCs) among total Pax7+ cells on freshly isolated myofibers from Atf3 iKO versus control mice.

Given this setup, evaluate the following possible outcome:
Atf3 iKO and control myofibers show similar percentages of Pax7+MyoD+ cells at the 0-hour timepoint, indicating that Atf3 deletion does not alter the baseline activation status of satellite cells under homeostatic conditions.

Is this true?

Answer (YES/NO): NO